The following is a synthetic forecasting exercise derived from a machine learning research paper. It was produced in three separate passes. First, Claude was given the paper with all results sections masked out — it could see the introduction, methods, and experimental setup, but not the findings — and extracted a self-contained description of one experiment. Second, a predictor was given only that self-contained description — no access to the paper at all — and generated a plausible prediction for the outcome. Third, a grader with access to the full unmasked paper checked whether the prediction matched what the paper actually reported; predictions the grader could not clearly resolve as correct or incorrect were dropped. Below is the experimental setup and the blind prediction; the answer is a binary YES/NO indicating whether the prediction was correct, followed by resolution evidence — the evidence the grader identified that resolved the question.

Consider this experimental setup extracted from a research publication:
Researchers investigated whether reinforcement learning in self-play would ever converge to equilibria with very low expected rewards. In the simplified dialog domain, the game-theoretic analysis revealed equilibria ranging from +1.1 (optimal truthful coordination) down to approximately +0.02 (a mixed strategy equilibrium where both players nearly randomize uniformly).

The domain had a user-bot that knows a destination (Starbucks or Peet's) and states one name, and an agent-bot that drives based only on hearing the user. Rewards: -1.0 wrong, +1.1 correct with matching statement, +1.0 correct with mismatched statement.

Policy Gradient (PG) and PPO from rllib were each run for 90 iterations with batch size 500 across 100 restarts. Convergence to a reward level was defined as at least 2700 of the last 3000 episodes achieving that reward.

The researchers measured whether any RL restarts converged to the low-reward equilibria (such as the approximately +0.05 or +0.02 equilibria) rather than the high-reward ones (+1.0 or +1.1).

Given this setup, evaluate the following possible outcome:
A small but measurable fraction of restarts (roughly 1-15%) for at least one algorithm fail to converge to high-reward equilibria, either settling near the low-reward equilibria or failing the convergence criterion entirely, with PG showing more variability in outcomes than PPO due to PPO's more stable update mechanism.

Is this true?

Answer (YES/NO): NO